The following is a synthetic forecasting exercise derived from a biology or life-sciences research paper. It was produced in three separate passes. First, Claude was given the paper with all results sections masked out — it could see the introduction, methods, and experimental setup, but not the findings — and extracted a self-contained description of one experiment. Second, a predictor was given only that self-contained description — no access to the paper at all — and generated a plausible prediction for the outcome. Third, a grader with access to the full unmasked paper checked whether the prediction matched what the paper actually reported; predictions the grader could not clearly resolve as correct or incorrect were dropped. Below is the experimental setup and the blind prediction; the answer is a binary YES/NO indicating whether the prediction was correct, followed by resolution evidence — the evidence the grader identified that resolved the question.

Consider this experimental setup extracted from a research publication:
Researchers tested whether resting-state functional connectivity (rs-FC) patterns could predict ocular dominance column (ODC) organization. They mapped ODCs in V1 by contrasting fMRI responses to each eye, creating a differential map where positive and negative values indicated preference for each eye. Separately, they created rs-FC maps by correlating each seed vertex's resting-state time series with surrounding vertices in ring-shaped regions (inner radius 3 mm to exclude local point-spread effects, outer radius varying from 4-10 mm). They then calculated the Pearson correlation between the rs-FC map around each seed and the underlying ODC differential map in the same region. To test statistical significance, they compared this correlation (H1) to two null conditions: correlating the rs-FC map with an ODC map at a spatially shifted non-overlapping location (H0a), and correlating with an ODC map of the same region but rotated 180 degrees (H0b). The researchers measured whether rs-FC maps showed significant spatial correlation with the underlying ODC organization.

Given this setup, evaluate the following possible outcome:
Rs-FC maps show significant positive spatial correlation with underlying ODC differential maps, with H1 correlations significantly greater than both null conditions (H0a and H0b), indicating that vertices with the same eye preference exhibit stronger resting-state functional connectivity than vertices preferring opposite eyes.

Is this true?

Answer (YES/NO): YES